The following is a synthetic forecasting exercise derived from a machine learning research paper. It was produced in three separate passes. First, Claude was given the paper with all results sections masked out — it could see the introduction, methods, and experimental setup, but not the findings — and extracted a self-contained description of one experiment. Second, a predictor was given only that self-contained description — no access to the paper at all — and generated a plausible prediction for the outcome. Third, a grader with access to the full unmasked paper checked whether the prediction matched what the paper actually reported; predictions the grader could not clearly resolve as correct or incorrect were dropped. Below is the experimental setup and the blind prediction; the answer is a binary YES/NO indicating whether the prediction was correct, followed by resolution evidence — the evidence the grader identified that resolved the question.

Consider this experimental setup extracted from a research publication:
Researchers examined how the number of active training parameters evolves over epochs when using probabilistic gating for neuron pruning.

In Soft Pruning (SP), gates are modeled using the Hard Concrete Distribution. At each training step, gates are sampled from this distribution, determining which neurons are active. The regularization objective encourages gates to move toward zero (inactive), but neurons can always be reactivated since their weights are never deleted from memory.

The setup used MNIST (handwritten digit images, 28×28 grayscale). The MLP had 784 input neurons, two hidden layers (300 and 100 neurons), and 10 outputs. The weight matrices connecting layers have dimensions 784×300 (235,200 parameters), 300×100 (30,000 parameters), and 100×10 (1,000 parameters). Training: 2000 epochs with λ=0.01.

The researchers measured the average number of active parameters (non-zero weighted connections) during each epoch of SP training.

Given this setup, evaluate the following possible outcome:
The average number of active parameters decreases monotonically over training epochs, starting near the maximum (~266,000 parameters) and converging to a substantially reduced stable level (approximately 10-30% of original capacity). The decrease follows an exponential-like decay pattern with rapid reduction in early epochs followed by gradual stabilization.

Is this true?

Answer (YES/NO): NO